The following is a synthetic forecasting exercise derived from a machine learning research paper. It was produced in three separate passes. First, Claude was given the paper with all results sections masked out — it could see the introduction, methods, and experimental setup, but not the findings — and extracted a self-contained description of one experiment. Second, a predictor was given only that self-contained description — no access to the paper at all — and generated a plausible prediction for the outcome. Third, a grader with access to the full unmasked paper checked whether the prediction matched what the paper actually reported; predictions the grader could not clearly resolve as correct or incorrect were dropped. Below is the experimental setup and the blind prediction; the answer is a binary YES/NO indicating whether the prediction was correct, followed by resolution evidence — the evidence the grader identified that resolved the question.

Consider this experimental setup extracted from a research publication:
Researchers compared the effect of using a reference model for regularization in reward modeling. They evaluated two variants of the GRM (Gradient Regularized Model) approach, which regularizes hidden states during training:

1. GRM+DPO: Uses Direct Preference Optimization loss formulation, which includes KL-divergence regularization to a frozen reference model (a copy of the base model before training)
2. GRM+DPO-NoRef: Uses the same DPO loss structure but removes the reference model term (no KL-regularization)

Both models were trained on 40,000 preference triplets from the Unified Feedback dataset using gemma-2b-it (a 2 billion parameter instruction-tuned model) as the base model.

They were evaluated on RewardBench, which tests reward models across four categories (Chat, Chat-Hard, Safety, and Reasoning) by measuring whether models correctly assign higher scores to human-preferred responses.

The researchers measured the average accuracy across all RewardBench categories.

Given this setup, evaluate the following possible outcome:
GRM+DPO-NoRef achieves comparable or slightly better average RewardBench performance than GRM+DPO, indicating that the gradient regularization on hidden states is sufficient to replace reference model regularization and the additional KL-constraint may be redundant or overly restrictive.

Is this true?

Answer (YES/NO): NO